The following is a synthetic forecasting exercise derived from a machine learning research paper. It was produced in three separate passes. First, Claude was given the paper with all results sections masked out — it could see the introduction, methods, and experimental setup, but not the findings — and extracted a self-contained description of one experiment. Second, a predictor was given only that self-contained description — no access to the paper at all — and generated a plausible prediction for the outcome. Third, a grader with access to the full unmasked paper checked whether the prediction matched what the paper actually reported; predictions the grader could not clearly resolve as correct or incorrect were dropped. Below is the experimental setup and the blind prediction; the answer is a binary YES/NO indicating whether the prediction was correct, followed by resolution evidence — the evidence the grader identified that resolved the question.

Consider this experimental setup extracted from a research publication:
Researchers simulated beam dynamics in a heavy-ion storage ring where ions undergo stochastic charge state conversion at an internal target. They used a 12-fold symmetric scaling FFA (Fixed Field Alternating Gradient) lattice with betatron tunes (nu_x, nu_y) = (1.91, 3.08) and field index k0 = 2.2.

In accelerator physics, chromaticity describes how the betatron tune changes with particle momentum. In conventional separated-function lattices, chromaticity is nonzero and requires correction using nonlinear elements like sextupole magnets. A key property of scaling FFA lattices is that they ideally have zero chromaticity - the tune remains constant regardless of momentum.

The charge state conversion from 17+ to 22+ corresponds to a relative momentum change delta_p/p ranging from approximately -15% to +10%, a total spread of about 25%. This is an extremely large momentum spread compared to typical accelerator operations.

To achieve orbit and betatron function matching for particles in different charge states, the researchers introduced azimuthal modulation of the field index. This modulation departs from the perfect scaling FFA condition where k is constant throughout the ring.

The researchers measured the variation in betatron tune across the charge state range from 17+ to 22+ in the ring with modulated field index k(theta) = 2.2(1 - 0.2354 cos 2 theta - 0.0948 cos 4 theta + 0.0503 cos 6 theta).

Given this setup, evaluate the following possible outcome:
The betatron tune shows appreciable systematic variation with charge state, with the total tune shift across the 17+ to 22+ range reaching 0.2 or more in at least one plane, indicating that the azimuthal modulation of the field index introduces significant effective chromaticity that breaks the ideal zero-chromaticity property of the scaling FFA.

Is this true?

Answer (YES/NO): NO